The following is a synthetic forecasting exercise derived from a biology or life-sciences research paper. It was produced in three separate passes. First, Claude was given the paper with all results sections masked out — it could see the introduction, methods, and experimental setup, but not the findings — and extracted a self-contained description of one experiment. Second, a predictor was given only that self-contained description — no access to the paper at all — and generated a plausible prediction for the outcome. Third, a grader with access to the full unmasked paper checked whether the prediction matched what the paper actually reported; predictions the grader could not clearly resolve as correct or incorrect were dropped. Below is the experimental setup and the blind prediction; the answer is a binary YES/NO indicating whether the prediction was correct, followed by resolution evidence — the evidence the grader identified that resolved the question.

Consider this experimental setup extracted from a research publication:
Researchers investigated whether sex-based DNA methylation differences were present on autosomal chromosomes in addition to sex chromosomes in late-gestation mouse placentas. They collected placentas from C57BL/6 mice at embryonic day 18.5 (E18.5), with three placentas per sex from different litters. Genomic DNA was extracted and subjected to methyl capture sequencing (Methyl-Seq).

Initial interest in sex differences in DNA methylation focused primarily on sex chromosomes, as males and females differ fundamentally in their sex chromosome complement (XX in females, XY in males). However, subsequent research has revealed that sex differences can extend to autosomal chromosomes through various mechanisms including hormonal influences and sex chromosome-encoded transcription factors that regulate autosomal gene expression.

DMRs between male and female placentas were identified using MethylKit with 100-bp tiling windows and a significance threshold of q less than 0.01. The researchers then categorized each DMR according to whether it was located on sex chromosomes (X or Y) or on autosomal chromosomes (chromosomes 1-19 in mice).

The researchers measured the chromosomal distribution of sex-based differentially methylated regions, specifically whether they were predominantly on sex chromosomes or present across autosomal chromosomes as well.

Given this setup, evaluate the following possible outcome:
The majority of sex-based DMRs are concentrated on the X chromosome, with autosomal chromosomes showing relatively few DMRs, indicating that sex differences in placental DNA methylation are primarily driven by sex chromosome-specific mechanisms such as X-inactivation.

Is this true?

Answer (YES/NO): NO